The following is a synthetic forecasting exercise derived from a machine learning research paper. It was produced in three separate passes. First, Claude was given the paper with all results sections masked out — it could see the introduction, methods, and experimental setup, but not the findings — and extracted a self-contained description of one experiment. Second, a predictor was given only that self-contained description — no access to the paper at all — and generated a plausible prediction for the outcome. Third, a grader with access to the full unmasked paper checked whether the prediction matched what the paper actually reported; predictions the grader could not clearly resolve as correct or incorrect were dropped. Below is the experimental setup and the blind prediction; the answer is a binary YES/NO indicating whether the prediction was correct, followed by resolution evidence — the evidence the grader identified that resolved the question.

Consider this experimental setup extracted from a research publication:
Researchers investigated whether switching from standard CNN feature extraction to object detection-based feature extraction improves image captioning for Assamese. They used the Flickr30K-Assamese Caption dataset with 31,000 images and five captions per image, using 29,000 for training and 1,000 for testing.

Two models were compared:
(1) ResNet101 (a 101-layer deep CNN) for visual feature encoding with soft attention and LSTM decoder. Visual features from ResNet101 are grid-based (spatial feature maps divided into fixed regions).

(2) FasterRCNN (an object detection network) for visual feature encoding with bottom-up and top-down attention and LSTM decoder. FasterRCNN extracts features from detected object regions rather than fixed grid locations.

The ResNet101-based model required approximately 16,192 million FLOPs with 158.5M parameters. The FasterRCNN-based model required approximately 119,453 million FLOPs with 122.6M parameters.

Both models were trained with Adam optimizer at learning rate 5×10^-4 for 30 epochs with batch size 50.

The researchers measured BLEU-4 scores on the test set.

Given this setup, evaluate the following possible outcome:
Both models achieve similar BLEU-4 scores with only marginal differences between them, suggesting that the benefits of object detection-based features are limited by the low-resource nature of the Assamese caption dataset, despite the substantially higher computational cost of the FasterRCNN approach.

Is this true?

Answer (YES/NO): NO